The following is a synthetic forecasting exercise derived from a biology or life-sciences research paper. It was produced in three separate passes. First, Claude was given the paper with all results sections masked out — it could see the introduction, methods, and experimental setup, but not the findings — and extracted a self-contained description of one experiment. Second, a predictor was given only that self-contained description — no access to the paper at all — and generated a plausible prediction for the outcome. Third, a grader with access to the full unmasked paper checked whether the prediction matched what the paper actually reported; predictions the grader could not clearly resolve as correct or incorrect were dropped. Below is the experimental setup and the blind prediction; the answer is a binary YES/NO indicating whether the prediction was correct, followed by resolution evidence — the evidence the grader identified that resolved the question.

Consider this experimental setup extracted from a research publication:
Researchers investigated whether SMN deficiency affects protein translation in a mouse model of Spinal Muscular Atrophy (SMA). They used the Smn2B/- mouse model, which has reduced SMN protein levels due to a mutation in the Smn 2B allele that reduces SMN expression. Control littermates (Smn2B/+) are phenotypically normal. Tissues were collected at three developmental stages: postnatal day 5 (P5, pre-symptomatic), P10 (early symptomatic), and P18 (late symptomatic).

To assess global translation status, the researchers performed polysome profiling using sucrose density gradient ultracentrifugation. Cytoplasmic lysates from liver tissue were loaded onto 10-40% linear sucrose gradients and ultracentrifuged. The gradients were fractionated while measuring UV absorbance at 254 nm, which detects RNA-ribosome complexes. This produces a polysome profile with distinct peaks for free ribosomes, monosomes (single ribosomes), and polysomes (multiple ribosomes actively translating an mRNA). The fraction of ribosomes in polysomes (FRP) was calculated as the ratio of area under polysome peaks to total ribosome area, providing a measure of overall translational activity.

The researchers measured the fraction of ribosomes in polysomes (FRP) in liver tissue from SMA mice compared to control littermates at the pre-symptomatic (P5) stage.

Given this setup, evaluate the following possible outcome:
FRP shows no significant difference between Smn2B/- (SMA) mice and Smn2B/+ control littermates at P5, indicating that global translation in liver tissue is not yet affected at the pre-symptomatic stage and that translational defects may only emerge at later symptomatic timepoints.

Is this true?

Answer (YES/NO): YES